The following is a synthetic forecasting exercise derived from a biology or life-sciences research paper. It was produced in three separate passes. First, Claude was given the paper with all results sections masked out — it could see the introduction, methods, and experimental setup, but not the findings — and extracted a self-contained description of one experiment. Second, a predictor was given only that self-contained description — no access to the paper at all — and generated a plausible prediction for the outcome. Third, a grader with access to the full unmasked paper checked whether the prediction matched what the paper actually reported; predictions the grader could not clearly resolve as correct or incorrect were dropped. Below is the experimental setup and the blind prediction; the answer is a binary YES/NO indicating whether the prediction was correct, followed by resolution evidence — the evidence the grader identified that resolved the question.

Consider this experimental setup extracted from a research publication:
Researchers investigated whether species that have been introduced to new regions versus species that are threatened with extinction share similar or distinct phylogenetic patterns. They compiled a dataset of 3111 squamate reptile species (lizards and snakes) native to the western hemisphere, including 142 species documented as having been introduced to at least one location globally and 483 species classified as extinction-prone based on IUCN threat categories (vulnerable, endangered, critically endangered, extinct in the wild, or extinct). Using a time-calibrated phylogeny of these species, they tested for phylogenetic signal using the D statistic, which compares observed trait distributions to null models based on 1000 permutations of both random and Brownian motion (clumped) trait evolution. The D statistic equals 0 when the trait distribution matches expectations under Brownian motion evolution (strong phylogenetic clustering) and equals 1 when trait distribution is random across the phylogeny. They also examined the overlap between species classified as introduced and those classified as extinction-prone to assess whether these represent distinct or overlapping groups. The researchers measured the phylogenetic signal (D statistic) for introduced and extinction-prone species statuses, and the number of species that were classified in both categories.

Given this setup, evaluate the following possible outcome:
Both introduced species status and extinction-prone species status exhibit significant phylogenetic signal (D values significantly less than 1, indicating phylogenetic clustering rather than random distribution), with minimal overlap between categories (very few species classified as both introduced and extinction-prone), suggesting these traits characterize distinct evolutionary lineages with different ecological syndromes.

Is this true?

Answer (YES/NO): YES